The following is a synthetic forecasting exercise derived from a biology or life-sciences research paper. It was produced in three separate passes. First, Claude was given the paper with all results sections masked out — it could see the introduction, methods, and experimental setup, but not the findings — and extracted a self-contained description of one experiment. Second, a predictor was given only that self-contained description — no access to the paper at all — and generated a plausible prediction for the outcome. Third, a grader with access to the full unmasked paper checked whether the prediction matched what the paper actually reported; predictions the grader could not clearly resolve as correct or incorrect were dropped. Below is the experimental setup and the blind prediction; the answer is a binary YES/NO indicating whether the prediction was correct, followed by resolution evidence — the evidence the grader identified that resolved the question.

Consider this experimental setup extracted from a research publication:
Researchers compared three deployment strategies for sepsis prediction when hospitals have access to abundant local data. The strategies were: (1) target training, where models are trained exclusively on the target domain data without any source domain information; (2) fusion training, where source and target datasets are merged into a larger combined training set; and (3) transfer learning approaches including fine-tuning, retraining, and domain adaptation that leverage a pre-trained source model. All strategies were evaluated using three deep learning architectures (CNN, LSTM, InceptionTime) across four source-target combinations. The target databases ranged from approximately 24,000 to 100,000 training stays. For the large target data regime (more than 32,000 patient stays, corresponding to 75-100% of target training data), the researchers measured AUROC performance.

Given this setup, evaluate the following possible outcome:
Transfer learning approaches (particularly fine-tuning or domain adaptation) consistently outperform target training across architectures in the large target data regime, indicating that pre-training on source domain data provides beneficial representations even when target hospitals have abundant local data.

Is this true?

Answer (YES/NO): NO